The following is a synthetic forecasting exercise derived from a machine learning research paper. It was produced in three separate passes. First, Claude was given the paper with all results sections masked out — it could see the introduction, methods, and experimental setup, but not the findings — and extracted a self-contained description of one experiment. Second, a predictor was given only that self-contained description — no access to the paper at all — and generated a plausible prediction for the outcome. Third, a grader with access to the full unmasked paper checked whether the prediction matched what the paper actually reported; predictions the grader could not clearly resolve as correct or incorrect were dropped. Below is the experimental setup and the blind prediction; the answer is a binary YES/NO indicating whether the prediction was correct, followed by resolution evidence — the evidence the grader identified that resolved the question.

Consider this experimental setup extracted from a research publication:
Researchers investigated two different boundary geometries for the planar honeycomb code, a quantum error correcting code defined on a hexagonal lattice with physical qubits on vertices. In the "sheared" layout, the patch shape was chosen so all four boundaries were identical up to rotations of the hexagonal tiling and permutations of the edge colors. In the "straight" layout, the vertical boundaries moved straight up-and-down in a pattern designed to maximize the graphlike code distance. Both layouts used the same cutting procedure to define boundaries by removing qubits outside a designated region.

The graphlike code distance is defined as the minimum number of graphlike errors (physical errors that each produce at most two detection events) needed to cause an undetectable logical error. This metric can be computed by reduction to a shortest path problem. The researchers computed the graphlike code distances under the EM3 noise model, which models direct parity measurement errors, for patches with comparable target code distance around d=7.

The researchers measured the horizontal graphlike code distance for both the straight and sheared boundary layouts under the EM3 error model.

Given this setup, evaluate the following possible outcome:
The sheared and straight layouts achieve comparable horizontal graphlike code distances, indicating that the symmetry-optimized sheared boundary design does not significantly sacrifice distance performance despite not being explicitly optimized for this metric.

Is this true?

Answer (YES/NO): NO